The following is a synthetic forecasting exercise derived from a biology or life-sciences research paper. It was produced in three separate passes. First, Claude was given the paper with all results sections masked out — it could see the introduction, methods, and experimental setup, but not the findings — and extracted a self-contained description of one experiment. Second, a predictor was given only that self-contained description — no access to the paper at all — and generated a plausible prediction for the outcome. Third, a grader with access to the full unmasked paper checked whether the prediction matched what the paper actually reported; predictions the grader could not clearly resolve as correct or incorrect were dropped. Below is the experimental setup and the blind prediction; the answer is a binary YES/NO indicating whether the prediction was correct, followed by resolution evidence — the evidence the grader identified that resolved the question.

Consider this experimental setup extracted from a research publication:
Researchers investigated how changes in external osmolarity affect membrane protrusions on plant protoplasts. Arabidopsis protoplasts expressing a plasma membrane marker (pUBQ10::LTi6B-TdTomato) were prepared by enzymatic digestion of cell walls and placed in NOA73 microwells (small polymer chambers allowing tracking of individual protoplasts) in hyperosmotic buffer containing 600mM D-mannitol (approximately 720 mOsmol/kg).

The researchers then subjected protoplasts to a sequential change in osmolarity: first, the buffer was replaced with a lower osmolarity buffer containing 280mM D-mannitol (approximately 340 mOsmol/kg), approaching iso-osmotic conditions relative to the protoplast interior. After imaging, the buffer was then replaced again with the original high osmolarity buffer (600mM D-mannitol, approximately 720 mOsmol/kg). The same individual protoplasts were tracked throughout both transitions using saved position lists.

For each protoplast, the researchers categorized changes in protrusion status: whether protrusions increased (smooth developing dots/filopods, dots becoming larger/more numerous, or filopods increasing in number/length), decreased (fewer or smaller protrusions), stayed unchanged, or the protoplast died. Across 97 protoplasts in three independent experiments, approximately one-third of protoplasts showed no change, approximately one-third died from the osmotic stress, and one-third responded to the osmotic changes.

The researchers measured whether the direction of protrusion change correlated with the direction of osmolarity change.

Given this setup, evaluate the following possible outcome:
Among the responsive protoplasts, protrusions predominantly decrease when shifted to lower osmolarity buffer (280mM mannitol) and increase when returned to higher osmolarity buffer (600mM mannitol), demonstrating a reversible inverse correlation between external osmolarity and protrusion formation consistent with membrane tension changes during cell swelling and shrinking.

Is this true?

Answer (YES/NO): YES